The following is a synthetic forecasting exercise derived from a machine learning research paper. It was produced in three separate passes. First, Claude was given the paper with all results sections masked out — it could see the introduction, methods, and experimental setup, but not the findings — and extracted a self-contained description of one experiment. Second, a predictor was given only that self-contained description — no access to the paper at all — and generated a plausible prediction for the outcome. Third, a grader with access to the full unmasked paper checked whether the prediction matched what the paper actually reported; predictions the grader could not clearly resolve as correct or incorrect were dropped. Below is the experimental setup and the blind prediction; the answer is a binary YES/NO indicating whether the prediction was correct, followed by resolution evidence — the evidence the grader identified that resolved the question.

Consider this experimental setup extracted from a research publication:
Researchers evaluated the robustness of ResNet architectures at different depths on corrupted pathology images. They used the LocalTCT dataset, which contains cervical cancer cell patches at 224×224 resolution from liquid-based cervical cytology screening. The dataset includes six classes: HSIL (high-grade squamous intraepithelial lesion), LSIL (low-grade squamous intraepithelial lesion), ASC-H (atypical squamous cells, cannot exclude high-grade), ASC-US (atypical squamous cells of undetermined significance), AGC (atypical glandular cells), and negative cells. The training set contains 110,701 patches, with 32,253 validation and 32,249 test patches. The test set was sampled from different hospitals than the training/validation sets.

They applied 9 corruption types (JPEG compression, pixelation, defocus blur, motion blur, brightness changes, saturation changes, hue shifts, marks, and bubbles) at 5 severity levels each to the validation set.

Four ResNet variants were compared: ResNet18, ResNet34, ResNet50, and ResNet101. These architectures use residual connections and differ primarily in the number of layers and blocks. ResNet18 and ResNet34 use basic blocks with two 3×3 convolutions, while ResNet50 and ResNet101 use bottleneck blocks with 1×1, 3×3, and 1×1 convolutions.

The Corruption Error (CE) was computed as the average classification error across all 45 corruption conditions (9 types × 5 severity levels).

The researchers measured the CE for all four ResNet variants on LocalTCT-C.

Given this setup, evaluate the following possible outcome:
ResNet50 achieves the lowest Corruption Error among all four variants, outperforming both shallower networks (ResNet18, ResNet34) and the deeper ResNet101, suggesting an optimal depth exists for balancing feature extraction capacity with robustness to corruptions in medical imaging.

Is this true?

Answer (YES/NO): NO